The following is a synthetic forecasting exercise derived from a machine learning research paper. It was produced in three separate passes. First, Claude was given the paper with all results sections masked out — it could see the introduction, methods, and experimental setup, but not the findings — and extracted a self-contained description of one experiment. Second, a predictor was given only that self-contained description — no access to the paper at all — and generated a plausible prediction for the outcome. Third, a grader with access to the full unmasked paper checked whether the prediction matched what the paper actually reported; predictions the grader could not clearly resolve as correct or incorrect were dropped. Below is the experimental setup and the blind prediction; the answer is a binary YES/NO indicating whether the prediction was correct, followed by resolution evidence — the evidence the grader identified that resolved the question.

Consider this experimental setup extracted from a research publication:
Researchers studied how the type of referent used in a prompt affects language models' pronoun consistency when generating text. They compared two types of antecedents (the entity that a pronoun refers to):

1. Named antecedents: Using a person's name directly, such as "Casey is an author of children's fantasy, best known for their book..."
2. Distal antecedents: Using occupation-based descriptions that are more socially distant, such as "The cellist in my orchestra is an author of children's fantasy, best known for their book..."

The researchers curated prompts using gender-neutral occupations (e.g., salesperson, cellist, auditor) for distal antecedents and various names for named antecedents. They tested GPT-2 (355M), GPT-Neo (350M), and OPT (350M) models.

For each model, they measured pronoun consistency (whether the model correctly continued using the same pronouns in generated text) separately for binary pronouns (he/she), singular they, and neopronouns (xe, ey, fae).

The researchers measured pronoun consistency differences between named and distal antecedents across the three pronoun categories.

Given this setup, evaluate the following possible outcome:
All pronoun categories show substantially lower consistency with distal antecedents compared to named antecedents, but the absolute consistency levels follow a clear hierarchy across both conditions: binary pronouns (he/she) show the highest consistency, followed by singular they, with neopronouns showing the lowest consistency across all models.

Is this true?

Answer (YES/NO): NO